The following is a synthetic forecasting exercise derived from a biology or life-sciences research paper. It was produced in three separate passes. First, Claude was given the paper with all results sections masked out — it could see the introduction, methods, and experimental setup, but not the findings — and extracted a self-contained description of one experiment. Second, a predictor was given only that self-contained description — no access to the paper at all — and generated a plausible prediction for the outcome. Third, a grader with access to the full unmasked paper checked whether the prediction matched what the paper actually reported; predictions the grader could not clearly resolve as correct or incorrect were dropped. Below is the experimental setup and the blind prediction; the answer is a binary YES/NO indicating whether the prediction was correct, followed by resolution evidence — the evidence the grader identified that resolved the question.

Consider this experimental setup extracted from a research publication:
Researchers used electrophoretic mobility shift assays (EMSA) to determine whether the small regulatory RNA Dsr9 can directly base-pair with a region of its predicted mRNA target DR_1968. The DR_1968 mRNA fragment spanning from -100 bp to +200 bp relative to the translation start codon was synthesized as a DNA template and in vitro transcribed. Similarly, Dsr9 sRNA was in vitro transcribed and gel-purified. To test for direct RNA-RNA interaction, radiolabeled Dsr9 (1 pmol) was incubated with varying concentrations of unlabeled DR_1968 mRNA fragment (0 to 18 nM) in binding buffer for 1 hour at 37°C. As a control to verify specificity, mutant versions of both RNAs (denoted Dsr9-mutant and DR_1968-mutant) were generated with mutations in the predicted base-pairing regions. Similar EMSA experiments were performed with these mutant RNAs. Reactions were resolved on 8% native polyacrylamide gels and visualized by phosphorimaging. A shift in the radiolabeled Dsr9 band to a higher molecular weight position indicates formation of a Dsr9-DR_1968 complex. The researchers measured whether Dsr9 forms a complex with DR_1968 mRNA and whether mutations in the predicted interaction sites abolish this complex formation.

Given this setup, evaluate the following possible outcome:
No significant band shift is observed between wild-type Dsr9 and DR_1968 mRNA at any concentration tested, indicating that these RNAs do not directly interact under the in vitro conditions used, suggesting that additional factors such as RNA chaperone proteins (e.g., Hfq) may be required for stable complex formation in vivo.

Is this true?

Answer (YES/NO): NO